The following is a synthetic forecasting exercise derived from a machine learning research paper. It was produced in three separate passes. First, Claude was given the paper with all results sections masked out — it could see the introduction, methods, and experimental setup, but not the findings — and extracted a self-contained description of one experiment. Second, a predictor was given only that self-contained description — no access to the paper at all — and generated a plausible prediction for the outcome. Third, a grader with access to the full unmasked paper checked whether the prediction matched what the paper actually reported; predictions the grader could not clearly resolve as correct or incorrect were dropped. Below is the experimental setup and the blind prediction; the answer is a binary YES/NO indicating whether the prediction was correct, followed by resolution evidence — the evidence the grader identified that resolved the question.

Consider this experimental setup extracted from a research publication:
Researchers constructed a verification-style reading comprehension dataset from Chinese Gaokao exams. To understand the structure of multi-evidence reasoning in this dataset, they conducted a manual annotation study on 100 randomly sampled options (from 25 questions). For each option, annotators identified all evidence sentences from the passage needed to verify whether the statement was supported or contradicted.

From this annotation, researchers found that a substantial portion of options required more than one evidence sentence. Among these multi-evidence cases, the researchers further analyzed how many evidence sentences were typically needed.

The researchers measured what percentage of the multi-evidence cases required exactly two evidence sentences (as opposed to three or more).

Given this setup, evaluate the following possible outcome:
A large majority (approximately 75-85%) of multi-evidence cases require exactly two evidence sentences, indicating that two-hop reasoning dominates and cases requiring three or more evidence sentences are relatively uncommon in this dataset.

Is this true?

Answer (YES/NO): YES